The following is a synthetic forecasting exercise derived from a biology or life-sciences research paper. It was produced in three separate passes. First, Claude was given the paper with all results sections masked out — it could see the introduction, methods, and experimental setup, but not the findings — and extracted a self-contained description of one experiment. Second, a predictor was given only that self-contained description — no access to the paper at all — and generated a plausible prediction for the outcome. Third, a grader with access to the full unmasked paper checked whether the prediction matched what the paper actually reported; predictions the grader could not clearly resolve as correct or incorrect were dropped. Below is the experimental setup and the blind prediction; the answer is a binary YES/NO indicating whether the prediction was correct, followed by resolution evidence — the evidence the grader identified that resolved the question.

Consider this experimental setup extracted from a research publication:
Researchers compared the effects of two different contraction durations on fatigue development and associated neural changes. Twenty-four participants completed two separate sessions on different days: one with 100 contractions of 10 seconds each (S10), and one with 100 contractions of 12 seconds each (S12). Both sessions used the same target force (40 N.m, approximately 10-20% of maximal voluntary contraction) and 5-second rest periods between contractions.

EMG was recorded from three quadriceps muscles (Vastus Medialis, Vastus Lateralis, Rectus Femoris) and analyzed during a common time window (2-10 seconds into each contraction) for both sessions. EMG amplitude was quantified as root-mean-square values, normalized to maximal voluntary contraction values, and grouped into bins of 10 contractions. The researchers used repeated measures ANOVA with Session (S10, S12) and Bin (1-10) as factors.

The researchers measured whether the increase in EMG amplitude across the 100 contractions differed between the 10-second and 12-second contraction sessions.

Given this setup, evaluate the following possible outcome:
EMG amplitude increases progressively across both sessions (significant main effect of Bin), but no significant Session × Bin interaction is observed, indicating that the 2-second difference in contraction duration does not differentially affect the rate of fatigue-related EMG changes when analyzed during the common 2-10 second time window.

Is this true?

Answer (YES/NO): NO